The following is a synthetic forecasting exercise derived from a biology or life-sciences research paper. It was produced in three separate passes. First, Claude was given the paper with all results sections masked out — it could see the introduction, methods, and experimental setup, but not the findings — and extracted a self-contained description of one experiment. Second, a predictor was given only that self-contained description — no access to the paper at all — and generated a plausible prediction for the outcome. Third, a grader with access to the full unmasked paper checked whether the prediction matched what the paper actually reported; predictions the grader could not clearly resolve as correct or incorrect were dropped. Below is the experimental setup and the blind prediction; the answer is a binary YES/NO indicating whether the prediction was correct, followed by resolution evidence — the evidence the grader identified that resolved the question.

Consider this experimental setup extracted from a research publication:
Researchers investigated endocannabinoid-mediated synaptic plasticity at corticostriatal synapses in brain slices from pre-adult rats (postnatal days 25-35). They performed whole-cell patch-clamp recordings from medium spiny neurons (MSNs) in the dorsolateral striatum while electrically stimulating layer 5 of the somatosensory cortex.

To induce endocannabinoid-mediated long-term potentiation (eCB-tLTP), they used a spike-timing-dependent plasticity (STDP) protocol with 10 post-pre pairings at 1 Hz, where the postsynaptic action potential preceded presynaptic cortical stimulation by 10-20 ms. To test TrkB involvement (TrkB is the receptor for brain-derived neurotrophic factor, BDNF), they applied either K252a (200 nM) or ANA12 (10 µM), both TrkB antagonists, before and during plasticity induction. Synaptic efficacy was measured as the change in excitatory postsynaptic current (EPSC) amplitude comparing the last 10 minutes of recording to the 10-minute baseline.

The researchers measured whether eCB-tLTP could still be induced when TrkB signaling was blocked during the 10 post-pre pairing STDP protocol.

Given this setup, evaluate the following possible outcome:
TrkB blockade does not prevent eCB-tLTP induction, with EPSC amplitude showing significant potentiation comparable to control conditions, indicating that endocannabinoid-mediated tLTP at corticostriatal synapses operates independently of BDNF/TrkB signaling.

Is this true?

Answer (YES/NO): NO